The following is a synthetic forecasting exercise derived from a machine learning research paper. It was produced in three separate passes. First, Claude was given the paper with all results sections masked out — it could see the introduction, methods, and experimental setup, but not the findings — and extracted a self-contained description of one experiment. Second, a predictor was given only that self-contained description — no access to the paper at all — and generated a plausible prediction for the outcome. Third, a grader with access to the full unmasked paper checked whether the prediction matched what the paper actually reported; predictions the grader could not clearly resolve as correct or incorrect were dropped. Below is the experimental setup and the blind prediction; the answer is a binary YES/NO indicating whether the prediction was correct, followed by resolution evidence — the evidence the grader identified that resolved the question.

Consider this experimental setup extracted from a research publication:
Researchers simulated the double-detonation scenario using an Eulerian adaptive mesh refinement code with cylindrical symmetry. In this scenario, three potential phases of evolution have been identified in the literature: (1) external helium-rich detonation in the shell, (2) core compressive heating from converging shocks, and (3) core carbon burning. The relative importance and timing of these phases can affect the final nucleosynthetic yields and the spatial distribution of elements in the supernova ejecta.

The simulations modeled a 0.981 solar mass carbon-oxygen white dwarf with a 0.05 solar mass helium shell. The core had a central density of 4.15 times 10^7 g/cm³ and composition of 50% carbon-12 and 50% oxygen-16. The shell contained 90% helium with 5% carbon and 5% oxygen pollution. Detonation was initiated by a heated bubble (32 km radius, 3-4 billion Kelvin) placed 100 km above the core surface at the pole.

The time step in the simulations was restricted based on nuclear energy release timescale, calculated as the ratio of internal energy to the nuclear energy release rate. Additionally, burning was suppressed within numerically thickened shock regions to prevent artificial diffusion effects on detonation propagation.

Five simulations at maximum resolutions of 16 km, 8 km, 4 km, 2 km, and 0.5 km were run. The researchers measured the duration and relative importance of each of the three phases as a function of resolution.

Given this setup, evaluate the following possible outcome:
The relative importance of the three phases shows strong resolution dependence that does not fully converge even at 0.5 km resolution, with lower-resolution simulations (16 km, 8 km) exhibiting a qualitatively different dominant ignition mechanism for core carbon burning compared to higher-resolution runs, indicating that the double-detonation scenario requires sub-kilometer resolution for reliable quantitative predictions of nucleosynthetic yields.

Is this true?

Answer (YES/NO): NO